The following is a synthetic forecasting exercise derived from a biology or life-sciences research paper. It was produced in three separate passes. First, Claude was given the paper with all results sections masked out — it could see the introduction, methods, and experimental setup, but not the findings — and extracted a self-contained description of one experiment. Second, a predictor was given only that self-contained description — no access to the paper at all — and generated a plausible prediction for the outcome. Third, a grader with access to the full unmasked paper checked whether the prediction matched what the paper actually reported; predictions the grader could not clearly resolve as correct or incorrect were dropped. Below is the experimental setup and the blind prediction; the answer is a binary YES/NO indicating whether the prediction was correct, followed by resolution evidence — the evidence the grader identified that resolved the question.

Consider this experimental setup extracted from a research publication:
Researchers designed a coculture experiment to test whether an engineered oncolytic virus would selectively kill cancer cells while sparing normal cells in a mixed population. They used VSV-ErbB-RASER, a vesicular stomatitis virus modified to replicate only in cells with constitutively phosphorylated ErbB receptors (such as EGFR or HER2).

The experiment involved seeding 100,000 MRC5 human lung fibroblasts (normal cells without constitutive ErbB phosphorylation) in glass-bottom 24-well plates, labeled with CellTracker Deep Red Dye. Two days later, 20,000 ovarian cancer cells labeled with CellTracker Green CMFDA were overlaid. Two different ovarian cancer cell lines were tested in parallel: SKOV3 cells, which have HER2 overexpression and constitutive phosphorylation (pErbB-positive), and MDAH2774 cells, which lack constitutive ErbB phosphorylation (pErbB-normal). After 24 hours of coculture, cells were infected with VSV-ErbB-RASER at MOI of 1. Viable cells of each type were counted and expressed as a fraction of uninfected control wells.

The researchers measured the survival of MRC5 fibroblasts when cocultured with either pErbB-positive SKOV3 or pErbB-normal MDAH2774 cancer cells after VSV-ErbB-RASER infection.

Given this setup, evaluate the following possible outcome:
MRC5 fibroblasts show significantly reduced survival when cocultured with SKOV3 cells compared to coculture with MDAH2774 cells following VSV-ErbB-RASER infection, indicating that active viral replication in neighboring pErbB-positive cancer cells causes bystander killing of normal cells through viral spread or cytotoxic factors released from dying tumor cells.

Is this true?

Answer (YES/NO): NO